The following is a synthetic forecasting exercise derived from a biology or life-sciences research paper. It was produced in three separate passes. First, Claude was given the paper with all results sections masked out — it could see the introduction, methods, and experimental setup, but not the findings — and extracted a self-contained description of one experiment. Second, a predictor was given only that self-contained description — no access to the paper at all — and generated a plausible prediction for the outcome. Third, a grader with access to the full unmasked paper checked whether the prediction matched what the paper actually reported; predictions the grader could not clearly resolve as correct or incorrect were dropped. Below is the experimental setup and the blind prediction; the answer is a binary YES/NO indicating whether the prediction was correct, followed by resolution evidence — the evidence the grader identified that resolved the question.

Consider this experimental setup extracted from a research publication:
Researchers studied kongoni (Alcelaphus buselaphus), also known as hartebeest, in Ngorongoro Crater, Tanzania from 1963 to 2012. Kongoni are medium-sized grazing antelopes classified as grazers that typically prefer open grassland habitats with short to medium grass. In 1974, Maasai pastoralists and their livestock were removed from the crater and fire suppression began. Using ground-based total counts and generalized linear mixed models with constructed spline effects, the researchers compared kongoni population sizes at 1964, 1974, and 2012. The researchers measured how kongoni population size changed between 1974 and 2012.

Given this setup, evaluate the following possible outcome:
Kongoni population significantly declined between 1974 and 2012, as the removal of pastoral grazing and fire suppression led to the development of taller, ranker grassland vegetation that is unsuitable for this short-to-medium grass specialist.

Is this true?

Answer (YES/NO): YES